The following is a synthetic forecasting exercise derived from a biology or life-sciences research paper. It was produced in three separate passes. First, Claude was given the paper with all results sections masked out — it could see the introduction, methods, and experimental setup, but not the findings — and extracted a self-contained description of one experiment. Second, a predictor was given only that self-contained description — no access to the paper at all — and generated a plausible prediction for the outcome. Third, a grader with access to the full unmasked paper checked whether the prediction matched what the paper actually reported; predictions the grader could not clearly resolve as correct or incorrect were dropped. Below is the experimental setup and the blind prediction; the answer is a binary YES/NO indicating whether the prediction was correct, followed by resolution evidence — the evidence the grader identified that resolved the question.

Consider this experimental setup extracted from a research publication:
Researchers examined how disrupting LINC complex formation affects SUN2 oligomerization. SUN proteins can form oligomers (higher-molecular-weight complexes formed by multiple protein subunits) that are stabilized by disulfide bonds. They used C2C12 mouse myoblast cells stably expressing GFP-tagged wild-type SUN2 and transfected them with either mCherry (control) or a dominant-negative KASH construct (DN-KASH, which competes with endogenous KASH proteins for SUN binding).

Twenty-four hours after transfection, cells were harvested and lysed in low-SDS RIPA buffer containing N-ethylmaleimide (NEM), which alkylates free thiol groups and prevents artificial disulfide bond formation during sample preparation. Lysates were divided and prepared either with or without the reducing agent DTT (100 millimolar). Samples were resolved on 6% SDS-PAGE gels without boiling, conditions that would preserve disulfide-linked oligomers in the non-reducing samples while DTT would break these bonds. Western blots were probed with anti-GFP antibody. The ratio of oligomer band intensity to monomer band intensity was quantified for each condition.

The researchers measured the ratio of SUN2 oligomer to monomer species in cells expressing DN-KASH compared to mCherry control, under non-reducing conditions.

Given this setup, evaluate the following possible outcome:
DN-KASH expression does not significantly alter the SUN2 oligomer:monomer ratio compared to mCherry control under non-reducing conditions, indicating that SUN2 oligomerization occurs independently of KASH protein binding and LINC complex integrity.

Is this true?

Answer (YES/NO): NO